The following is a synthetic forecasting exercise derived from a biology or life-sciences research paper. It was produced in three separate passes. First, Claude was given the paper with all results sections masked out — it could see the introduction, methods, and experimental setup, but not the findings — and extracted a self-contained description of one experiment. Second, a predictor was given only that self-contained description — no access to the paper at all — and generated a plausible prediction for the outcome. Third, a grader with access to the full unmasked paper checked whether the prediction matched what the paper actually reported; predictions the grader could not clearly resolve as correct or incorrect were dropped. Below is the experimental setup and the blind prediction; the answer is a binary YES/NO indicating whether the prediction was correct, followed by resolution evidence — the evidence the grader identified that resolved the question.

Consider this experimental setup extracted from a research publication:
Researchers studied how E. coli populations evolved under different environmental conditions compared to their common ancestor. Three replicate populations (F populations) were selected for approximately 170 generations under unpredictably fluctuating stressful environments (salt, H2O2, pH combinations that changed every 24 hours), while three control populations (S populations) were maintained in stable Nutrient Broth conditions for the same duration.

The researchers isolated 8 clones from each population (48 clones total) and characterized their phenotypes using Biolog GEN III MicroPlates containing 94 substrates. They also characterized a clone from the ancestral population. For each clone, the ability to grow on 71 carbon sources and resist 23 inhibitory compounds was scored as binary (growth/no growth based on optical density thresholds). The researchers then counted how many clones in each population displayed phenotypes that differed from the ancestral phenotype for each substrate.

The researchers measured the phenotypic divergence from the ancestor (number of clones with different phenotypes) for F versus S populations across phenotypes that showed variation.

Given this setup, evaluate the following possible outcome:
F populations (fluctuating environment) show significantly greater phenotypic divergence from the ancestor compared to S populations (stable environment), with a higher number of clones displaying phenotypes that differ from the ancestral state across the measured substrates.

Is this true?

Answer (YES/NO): NO